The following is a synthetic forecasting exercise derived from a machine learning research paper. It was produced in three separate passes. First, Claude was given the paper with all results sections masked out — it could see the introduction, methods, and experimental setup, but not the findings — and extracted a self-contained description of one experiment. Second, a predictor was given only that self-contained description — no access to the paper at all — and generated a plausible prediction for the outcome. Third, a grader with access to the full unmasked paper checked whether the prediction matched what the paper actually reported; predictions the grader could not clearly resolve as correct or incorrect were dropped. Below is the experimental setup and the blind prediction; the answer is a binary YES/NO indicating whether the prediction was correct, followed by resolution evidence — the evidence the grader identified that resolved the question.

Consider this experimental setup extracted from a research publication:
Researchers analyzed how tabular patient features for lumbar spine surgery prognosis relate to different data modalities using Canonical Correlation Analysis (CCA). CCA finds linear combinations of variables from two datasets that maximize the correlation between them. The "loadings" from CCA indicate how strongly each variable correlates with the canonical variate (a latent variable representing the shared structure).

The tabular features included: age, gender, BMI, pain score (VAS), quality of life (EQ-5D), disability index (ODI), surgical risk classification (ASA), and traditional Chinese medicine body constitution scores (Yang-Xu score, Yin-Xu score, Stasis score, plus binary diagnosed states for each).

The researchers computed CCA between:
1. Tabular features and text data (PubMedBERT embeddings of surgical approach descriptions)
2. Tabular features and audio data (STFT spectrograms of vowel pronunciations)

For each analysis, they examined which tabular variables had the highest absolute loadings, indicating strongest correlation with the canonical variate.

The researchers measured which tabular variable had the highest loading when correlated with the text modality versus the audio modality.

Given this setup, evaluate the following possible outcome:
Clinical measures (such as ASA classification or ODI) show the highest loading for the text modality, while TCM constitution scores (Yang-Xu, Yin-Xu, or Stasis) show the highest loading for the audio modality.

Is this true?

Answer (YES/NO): NO